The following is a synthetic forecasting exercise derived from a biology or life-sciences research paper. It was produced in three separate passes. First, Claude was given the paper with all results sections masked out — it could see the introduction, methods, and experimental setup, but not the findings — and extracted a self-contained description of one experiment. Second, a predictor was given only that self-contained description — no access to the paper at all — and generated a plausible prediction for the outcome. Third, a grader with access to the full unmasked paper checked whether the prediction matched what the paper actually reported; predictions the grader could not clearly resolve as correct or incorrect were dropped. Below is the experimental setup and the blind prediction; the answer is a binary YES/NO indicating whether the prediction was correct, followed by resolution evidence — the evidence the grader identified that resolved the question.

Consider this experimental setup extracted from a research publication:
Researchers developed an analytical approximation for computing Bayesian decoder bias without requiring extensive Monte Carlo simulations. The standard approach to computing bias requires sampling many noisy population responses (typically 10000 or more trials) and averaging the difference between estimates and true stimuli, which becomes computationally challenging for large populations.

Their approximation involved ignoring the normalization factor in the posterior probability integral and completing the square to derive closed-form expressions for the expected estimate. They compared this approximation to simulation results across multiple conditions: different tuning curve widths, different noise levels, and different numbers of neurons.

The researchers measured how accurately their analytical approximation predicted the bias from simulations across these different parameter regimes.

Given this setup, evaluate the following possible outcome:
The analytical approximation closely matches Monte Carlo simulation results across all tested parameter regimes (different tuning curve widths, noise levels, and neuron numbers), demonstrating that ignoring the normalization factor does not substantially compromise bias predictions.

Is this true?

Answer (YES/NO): NO